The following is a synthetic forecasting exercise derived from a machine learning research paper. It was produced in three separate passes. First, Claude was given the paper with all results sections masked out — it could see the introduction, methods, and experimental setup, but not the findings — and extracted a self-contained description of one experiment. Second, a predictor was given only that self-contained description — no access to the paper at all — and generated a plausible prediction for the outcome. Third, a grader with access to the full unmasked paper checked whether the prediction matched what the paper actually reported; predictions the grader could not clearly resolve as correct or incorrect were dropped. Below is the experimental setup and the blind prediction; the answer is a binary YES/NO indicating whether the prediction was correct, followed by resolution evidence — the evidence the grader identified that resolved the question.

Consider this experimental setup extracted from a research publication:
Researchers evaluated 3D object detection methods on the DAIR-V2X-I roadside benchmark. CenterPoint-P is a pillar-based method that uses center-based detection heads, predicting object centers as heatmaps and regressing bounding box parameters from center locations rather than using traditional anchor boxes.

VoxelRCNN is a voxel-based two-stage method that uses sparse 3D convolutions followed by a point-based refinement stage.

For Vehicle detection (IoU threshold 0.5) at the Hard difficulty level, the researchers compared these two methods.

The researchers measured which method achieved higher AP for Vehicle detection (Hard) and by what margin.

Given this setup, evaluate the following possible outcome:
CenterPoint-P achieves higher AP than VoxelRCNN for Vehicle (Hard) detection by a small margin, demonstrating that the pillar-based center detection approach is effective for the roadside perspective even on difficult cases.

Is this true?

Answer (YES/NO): NO